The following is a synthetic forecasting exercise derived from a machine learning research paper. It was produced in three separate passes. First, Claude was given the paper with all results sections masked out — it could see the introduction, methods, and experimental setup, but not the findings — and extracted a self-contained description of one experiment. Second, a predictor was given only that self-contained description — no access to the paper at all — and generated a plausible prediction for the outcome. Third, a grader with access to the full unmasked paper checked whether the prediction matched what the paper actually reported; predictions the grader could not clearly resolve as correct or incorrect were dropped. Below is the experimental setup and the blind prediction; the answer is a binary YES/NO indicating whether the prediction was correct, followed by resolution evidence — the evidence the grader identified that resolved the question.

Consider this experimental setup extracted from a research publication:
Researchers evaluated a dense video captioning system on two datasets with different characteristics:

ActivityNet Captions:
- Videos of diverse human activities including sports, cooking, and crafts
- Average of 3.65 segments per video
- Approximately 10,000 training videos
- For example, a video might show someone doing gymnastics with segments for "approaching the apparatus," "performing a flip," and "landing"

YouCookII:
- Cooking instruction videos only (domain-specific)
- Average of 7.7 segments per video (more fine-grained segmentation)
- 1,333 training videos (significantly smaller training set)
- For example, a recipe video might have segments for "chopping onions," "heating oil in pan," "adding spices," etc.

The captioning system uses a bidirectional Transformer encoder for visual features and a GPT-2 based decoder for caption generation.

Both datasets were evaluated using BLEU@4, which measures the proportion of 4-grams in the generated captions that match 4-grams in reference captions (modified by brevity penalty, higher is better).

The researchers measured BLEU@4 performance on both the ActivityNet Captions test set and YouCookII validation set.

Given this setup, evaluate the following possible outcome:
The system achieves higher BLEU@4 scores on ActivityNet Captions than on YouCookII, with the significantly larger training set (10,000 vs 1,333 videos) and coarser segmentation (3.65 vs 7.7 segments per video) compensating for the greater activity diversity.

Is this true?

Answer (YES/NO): YES